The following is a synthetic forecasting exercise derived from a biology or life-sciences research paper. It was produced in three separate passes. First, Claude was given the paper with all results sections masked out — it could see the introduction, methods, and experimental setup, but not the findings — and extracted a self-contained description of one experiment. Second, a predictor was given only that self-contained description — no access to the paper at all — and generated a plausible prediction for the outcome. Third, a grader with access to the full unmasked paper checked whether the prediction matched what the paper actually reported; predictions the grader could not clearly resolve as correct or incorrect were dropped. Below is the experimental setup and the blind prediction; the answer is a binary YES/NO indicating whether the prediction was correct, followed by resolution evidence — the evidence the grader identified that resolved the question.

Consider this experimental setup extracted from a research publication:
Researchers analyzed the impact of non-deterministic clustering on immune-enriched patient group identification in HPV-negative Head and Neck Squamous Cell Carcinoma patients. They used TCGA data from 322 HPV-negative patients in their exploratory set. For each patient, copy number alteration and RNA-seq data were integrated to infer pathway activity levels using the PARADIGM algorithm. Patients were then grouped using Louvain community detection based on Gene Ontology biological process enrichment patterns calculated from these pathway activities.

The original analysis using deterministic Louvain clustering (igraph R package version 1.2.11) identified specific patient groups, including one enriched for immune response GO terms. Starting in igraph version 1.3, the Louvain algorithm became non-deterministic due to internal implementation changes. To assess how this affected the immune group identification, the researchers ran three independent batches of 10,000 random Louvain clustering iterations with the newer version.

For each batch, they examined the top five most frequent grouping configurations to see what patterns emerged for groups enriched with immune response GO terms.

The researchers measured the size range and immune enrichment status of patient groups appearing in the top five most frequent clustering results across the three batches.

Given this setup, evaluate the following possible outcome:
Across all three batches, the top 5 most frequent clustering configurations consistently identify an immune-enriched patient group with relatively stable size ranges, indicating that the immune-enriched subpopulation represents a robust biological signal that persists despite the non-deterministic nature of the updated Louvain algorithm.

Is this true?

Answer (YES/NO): YES